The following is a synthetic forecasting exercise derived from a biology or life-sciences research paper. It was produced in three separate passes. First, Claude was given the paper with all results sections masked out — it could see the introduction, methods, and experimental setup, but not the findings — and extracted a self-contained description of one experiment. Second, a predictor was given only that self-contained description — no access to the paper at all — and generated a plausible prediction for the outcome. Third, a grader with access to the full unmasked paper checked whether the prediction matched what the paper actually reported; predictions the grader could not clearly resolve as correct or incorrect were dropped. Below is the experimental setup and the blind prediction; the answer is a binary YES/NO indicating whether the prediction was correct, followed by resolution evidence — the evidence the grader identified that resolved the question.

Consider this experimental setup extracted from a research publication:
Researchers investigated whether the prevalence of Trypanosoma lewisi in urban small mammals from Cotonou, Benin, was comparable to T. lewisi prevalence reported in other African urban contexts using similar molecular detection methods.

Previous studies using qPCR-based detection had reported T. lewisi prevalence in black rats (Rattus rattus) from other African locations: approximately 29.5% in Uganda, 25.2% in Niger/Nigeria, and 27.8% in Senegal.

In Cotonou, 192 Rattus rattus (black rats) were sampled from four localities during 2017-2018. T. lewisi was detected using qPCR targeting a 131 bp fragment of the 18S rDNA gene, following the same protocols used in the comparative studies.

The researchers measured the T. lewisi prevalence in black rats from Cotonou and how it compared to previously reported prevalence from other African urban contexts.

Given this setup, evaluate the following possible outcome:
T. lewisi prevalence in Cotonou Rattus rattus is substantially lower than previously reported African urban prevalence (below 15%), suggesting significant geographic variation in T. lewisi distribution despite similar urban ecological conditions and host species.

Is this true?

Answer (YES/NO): NO